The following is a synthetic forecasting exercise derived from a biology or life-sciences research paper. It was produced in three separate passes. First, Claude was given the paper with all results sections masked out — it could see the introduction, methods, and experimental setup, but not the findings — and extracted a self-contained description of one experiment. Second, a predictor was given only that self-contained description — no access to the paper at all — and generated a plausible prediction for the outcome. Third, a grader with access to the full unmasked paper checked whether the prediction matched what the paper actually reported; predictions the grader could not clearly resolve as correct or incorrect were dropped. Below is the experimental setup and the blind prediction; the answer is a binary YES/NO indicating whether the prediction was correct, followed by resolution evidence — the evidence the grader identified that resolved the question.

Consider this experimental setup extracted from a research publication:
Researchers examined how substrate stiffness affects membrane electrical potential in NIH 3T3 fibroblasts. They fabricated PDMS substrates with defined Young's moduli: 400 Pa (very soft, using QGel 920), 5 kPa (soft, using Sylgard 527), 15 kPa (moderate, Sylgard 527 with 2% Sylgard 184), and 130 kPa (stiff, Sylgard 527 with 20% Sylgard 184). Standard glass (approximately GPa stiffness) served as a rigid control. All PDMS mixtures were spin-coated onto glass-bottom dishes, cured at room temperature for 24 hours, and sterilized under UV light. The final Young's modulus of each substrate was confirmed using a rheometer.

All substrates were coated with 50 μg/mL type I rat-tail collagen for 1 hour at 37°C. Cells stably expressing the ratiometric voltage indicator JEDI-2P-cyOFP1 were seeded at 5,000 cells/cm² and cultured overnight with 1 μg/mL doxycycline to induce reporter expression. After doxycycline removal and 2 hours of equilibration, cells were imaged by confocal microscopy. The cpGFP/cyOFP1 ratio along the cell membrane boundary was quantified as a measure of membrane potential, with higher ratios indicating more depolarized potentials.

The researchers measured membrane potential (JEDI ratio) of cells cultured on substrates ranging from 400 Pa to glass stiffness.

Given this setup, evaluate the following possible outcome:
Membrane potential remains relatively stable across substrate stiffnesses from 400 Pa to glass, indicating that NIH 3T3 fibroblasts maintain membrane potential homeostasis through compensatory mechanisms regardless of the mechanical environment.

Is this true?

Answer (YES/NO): NO